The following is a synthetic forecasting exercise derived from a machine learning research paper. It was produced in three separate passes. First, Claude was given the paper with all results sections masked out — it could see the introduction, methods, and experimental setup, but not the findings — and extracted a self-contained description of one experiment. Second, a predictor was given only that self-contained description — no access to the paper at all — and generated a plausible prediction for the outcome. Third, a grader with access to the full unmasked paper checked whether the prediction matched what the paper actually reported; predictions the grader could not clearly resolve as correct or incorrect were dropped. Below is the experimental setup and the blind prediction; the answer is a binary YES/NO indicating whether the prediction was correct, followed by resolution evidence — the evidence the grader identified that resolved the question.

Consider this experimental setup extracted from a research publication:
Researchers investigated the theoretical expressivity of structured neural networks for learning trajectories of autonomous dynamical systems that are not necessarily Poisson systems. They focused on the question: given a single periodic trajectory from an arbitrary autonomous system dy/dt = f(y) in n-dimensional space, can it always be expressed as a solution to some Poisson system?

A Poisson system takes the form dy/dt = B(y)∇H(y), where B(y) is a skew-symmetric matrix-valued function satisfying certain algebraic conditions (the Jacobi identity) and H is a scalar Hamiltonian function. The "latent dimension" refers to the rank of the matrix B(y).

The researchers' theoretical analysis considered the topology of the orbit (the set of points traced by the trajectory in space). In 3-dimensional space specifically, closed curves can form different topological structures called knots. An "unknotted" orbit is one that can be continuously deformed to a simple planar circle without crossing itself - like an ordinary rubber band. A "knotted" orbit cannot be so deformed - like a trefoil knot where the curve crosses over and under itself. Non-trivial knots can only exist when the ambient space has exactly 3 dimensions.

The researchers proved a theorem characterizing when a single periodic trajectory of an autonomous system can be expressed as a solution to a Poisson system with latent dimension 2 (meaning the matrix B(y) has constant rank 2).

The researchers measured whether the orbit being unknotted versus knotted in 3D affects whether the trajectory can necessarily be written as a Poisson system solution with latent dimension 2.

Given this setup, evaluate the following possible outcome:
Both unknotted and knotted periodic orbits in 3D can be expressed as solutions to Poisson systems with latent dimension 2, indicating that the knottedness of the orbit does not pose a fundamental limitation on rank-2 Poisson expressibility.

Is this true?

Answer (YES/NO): NO